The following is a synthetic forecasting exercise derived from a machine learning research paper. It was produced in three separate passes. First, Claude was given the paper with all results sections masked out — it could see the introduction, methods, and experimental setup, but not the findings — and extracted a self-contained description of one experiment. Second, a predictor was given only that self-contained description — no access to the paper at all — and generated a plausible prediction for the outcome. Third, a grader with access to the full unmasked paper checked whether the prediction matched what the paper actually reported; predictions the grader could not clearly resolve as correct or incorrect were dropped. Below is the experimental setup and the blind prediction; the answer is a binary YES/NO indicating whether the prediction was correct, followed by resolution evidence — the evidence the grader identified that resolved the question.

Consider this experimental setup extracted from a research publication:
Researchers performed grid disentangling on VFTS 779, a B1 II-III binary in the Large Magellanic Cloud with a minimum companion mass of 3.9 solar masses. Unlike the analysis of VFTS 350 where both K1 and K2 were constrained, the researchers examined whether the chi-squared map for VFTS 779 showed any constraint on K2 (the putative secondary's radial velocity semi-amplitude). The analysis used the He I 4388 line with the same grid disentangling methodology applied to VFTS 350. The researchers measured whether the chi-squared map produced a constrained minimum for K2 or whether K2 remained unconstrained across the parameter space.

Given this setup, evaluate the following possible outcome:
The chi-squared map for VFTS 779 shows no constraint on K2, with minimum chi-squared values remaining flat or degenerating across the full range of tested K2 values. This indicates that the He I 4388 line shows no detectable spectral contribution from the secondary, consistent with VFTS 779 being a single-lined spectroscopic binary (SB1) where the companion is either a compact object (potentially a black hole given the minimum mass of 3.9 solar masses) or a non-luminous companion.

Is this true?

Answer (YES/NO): YES